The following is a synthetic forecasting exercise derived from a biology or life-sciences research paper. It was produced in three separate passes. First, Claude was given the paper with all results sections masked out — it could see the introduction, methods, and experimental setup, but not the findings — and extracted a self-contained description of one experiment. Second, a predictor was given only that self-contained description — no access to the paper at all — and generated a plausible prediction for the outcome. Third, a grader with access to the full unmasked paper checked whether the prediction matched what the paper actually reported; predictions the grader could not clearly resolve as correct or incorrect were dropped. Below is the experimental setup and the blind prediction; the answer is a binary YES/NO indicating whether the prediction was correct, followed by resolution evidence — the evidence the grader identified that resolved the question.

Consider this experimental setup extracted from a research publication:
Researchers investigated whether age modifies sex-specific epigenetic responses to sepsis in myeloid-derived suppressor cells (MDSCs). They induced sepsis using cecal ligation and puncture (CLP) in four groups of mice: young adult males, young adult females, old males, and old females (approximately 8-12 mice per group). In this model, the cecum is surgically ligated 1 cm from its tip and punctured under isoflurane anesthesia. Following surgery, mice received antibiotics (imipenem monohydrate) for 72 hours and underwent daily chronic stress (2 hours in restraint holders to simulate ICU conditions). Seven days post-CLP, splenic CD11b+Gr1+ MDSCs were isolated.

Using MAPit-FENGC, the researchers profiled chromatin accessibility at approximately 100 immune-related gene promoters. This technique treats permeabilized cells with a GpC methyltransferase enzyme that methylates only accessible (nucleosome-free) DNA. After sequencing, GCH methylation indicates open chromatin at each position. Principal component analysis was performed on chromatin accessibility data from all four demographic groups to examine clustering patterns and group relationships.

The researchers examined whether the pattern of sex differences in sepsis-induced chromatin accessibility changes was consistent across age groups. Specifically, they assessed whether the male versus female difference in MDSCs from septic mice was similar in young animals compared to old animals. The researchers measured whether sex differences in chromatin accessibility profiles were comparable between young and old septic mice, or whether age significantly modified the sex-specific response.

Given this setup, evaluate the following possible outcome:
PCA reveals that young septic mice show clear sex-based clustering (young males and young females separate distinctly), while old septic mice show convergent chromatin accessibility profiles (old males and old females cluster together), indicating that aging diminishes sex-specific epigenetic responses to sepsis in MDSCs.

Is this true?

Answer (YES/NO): NO